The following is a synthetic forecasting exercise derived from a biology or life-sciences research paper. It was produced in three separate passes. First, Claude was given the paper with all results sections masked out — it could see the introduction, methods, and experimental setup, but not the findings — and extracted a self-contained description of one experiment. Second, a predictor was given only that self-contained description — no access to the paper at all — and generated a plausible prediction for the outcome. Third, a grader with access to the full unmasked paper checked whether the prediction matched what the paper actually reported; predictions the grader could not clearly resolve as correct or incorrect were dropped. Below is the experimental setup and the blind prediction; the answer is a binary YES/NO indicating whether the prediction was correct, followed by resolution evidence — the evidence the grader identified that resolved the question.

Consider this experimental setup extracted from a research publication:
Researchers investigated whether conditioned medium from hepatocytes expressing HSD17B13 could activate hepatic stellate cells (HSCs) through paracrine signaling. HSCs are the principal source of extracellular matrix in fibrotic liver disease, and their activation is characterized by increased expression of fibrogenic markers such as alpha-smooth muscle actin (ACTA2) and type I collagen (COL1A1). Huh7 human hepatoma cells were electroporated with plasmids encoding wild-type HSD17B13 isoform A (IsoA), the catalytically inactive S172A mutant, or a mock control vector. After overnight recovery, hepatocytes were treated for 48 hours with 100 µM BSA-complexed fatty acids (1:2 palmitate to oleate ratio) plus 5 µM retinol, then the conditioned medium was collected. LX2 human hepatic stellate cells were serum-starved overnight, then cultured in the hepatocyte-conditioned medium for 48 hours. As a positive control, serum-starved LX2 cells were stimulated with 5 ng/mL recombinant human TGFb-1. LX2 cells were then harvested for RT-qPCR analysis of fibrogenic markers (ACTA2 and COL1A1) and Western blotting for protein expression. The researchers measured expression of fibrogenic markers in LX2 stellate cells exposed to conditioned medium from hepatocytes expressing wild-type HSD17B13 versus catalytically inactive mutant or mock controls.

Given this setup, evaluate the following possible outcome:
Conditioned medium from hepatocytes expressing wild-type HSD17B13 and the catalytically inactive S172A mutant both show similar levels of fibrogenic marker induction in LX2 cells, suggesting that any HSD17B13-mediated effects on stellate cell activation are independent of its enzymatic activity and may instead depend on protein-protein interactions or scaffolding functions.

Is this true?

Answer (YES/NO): NO